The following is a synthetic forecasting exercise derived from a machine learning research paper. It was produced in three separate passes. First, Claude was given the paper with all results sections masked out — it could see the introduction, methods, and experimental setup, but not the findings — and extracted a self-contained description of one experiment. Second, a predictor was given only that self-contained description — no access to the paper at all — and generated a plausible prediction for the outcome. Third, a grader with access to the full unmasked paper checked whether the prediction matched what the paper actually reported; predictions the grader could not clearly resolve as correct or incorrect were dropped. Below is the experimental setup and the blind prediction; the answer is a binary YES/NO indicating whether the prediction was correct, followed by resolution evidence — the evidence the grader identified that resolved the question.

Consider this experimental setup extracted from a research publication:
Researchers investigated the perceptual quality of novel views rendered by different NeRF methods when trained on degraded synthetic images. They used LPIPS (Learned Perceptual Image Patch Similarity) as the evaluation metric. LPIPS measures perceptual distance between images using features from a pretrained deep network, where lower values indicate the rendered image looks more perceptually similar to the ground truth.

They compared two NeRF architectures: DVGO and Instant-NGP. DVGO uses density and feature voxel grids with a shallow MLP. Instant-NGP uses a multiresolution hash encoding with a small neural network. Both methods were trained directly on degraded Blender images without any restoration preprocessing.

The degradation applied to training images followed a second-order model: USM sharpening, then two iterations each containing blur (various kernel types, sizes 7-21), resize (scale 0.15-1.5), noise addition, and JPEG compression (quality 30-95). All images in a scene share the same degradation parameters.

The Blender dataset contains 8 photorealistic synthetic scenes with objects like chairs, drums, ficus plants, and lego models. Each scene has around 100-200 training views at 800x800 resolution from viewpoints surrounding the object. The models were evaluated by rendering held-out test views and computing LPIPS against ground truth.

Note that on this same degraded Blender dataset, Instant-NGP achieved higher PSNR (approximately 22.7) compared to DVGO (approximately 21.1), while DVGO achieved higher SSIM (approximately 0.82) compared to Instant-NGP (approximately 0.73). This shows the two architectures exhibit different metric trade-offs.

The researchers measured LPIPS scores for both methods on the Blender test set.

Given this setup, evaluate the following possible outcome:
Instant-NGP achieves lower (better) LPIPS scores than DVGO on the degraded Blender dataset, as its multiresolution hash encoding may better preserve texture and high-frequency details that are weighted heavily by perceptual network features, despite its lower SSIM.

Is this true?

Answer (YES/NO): NO